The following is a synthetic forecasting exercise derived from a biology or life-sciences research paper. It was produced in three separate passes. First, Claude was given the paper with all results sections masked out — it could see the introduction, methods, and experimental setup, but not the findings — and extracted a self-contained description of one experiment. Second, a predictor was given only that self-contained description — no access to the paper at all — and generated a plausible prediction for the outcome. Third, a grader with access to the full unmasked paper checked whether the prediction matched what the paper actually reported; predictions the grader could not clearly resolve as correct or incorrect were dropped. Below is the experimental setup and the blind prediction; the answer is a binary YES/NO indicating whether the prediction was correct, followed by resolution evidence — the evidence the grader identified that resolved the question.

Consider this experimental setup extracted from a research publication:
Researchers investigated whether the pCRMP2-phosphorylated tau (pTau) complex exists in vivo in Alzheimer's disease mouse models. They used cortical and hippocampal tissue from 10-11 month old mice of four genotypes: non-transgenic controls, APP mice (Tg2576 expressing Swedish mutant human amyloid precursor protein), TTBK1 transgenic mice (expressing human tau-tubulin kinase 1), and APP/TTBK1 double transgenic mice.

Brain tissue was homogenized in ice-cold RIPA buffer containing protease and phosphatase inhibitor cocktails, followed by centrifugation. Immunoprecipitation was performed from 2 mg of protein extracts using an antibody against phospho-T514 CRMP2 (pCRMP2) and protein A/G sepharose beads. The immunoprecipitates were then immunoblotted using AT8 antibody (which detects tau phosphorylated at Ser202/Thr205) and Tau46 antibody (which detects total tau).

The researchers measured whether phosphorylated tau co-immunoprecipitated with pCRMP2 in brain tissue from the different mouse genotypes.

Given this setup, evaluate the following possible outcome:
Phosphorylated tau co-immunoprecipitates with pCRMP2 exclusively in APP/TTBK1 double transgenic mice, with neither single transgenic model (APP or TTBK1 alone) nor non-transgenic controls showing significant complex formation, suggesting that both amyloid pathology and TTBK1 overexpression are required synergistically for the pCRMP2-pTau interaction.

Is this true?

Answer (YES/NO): NO